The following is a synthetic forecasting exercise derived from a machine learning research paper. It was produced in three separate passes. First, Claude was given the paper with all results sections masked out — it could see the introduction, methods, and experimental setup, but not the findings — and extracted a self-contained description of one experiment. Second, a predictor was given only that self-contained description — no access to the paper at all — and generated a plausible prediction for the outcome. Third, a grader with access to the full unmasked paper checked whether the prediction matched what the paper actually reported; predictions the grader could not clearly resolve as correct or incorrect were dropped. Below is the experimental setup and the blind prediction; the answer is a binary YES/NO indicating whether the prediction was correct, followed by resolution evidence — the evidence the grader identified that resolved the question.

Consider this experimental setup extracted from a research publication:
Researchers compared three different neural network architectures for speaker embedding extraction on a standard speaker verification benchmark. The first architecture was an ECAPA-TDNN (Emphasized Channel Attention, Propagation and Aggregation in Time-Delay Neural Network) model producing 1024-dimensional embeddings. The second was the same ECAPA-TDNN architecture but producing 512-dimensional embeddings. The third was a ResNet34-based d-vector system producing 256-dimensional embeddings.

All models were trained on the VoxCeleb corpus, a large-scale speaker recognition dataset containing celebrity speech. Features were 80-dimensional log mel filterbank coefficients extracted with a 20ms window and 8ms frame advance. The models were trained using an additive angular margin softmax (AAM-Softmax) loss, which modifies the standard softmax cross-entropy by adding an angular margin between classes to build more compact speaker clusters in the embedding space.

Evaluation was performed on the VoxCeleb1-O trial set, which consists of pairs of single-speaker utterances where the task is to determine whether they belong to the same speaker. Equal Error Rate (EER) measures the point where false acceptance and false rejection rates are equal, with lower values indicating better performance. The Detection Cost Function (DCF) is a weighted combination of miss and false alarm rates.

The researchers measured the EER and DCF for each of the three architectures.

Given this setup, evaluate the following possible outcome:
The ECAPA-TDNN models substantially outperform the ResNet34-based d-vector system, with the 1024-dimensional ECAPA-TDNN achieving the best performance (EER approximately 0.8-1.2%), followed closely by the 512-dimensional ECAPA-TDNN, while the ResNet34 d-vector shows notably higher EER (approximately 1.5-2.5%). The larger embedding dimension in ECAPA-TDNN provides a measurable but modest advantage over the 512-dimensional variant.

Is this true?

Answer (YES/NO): NO